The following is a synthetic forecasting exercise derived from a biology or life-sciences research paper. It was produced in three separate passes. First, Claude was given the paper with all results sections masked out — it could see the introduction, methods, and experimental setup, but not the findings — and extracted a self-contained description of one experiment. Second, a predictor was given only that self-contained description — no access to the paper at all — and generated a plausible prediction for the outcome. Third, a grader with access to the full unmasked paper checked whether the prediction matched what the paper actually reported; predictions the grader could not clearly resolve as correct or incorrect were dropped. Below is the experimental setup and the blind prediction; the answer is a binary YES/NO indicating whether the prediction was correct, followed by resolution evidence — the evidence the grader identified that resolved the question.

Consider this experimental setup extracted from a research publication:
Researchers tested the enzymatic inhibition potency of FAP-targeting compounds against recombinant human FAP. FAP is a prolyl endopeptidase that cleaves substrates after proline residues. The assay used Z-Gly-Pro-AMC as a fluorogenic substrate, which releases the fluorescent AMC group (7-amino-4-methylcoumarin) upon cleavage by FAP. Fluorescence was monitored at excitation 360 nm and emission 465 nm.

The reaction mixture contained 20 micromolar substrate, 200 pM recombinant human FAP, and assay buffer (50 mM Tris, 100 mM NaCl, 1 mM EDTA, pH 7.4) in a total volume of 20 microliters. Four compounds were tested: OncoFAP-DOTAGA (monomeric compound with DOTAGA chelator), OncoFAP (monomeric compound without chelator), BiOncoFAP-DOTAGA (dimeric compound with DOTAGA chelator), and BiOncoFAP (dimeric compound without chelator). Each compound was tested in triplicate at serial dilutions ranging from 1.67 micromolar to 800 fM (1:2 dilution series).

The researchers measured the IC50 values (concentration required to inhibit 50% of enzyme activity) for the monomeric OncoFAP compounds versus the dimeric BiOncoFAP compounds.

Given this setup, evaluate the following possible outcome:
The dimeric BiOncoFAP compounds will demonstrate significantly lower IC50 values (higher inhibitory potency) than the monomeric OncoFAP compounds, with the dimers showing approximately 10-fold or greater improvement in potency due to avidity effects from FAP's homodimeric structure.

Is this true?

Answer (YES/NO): NO